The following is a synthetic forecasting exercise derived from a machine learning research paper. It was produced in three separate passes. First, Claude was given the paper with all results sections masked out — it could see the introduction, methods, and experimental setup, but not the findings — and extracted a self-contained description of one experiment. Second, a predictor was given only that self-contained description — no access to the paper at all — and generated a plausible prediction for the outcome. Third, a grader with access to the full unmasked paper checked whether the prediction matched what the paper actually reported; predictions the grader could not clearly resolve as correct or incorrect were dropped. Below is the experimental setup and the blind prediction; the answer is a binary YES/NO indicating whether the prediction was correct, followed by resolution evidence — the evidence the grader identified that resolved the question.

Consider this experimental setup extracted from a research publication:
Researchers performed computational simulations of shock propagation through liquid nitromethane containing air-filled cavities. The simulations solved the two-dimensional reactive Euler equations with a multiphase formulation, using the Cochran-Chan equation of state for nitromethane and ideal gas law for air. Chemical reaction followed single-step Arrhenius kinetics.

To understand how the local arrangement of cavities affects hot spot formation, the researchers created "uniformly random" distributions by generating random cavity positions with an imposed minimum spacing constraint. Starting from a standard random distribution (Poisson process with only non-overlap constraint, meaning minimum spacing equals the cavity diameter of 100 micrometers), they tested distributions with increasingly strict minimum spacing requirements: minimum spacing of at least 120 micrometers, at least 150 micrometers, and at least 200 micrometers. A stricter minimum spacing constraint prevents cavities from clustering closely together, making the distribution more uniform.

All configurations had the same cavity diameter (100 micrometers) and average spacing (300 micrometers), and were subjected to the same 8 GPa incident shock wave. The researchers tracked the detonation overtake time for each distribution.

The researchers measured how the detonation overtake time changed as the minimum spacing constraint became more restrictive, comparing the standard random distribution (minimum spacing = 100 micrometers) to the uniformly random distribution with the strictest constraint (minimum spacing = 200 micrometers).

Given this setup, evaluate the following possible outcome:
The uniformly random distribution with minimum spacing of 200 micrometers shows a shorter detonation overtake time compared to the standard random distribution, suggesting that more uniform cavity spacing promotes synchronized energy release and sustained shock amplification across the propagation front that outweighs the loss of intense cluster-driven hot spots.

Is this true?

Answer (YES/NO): NO